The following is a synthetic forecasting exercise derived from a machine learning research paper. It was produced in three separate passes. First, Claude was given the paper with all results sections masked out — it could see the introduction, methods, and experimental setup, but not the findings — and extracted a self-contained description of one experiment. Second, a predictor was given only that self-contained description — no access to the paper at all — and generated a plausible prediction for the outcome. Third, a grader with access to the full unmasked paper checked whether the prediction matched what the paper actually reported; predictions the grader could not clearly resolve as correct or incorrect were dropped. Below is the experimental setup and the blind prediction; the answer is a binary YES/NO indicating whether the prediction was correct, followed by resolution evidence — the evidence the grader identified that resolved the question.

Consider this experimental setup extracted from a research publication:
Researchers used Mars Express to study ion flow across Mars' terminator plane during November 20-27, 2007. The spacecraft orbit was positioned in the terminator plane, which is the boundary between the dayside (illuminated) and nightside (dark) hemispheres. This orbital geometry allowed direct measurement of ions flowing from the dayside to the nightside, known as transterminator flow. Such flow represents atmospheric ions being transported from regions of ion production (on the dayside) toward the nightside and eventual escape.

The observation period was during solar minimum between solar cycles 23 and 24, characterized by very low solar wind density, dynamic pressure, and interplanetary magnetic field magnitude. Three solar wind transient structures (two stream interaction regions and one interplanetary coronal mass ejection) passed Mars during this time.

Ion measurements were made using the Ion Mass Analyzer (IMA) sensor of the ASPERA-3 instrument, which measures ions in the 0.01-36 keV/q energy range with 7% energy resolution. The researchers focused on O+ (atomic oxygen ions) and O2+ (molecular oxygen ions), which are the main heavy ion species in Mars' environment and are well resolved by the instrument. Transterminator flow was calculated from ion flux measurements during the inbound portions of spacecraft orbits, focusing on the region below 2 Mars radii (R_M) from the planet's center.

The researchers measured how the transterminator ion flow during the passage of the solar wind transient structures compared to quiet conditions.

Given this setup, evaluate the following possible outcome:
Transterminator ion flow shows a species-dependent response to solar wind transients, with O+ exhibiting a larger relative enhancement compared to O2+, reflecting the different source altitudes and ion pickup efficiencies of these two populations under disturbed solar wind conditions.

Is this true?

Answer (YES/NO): NO